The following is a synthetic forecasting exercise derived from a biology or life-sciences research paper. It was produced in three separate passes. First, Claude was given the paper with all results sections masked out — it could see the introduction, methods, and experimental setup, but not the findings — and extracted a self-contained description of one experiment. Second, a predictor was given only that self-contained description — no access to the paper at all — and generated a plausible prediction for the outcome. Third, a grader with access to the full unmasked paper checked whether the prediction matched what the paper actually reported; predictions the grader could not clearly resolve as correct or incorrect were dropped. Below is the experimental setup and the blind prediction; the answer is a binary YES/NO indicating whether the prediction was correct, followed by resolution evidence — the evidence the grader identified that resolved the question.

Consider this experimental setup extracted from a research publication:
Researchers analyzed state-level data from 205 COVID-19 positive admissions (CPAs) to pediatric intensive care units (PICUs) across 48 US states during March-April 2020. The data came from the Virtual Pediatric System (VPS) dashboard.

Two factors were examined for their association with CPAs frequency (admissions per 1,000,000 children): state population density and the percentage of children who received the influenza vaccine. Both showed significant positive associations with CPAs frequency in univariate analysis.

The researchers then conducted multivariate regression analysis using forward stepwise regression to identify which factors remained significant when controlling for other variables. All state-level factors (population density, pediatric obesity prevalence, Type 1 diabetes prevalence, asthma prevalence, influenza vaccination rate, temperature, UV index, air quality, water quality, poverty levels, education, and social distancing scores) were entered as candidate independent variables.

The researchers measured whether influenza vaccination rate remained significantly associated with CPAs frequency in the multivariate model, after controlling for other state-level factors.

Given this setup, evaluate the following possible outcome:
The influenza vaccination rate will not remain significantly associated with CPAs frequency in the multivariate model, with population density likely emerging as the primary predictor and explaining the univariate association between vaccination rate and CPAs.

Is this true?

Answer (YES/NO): YES